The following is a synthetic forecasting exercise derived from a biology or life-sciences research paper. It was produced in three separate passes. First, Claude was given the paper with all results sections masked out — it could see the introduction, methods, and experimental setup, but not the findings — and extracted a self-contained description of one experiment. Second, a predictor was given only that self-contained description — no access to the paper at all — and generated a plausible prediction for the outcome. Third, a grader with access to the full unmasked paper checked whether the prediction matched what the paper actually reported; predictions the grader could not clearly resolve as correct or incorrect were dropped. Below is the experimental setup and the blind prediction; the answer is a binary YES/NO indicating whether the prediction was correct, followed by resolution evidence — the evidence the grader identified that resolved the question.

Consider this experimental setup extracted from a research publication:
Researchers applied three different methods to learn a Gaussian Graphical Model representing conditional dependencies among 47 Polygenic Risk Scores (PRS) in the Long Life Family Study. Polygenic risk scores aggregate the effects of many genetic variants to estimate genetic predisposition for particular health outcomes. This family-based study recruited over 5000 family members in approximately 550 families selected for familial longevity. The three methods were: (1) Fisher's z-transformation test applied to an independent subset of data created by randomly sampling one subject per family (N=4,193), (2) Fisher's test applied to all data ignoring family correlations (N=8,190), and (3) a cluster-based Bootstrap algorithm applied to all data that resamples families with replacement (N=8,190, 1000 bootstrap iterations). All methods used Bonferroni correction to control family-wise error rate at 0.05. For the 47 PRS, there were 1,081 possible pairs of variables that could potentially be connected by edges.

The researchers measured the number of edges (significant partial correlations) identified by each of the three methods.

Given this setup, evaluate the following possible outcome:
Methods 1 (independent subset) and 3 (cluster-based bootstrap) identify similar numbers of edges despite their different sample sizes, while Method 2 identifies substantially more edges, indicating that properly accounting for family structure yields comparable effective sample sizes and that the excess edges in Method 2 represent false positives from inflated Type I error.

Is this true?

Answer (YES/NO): NO